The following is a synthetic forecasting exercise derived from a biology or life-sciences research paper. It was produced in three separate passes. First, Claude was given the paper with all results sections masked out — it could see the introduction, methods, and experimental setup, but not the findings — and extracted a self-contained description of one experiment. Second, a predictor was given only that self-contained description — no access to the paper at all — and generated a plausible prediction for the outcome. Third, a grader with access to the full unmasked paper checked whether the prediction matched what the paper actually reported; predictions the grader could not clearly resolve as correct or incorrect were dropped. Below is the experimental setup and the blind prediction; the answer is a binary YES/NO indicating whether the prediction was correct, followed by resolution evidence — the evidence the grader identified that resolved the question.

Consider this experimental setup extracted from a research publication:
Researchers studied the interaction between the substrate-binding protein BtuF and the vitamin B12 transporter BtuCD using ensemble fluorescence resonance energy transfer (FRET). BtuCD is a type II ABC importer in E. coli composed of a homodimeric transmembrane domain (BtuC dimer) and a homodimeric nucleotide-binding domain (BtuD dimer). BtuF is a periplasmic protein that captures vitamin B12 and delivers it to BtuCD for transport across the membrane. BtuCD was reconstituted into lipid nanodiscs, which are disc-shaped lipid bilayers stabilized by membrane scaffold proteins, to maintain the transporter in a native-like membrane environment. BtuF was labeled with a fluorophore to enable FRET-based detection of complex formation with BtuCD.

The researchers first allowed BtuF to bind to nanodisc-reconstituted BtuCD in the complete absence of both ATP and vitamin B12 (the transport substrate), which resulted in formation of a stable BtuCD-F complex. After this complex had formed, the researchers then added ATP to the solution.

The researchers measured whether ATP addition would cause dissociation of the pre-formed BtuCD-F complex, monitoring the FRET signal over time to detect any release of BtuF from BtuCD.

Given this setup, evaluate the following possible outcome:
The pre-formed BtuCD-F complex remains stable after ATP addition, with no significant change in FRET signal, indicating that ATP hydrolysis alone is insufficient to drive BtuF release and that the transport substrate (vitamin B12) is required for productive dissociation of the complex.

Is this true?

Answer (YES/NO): NO